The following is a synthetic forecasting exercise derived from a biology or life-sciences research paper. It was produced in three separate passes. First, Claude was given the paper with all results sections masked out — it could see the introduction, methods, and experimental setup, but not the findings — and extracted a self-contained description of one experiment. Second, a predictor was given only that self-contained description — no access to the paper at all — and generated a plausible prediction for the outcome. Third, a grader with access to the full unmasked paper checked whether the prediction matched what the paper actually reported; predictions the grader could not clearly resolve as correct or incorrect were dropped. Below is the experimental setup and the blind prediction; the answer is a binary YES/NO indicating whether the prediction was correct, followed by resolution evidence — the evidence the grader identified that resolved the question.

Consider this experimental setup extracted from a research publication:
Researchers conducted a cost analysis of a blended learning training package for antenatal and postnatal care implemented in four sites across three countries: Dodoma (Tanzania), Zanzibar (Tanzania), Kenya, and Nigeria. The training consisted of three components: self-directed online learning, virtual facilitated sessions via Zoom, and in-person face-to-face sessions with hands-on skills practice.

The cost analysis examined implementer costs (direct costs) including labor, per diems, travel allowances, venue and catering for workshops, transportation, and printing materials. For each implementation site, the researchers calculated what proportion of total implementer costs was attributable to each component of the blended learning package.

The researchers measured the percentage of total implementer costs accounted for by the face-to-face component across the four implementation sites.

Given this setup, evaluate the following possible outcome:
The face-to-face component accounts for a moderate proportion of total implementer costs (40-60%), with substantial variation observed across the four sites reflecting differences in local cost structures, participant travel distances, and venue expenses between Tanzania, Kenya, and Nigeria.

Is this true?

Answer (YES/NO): NO